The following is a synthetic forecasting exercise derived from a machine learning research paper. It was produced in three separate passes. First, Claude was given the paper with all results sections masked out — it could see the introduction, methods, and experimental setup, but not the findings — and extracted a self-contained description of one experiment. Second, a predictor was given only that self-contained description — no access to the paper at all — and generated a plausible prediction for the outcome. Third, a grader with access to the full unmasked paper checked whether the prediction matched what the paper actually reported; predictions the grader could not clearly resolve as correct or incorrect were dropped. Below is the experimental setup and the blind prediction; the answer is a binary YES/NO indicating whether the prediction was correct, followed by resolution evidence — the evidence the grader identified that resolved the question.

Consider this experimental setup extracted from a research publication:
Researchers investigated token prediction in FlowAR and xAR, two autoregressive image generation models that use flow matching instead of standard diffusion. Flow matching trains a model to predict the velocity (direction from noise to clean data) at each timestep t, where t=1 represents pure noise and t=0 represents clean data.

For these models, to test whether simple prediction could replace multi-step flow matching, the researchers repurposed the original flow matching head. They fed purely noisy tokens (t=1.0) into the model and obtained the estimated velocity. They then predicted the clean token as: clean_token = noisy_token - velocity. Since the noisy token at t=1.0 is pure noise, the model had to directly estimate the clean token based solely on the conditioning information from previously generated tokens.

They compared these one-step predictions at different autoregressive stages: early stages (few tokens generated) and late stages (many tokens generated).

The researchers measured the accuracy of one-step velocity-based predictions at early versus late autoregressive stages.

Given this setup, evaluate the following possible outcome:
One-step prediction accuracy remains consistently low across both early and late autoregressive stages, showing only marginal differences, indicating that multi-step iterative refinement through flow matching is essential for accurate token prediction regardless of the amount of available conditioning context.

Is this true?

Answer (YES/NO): NO